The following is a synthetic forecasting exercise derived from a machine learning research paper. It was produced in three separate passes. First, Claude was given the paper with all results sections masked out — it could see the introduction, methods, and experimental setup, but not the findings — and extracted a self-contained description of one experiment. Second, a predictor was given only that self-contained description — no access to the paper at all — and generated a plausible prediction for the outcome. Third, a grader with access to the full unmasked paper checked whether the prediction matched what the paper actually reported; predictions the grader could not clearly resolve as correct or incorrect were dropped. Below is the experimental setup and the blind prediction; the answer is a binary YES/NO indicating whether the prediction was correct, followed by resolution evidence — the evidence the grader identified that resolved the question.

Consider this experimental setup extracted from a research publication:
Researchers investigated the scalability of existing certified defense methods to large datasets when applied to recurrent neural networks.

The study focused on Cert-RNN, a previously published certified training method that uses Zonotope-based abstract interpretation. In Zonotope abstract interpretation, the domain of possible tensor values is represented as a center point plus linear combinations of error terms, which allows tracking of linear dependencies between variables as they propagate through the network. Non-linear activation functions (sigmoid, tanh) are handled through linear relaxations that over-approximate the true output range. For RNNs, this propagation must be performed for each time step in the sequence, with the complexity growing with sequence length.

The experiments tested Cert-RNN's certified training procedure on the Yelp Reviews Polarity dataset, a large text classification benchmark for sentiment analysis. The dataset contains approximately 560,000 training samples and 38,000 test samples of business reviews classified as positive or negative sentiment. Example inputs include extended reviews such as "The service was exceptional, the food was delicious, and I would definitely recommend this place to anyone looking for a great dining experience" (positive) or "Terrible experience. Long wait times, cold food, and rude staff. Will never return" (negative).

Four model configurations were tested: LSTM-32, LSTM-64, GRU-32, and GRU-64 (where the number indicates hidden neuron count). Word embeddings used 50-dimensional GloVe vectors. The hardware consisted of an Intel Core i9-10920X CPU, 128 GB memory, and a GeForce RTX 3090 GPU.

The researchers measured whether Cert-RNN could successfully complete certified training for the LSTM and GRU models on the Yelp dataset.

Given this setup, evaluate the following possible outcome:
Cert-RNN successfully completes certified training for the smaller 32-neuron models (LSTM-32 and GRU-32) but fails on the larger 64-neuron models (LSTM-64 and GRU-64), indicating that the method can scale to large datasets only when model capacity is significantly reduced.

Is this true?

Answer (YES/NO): NO